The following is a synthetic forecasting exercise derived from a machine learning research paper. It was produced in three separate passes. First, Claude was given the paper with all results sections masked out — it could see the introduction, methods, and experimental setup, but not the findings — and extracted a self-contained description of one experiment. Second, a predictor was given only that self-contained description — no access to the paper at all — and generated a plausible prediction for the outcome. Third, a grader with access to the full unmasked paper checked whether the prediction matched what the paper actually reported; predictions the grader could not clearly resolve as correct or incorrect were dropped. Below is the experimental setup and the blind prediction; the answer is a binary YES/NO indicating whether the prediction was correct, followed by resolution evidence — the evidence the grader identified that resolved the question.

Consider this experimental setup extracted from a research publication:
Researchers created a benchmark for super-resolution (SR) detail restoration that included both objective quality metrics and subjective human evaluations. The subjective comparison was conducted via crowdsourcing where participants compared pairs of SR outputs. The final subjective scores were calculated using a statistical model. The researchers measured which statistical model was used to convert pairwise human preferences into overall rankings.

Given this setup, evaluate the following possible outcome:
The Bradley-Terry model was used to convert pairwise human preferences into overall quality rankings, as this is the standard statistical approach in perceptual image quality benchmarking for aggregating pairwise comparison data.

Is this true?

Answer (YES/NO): YES